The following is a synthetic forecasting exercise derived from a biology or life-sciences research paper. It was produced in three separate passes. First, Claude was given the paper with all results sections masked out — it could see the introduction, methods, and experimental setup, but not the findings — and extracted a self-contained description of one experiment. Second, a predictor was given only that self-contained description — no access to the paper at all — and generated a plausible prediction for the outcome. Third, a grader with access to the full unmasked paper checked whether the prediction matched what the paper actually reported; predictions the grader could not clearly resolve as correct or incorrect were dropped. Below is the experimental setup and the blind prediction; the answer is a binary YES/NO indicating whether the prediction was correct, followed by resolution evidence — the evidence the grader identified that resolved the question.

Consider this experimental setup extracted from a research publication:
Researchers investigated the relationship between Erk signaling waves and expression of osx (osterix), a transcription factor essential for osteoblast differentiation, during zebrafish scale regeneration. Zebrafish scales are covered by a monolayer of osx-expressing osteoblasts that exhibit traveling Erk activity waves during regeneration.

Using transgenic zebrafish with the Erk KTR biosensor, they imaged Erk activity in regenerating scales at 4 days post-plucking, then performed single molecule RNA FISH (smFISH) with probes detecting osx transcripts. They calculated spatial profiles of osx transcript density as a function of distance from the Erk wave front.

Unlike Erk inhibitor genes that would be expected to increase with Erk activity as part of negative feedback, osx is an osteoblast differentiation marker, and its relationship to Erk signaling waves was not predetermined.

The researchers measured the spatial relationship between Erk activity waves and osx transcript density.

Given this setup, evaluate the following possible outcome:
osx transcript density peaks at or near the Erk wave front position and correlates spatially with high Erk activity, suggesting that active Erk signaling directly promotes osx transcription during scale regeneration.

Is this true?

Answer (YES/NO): NO